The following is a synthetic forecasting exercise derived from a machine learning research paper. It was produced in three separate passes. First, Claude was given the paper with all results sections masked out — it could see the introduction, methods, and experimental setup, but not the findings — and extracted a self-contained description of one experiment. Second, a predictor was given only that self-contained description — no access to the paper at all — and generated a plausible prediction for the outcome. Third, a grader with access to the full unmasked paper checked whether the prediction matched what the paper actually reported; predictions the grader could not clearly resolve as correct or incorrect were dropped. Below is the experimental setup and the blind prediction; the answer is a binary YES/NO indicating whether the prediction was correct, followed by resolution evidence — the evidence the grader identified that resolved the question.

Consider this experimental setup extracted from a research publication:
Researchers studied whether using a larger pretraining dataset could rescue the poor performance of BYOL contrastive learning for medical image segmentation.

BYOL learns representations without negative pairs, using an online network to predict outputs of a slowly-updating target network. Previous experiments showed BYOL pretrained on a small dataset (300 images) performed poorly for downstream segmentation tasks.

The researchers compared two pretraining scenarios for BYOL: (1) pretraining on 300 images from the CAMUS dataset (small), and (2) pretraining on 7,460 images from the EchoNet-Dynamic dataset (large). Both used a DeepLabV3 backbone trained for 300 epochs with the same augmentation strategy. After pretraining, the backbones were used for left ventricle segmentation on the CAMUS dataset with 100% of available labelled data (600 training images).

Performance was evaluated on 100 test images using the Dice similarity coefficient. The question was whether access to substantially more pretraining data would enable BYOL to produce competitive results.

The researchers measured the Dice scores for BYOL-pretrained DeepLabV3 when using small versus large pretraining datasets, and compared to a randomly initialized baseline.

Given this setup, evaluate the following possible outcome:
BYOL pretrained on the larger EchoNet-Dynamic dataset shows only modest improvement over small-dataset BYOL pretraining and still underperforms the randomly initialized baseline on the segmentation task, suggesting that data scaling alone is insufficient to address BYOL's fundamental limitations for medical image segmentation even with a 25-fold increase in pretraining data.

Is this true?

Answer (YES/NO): YES